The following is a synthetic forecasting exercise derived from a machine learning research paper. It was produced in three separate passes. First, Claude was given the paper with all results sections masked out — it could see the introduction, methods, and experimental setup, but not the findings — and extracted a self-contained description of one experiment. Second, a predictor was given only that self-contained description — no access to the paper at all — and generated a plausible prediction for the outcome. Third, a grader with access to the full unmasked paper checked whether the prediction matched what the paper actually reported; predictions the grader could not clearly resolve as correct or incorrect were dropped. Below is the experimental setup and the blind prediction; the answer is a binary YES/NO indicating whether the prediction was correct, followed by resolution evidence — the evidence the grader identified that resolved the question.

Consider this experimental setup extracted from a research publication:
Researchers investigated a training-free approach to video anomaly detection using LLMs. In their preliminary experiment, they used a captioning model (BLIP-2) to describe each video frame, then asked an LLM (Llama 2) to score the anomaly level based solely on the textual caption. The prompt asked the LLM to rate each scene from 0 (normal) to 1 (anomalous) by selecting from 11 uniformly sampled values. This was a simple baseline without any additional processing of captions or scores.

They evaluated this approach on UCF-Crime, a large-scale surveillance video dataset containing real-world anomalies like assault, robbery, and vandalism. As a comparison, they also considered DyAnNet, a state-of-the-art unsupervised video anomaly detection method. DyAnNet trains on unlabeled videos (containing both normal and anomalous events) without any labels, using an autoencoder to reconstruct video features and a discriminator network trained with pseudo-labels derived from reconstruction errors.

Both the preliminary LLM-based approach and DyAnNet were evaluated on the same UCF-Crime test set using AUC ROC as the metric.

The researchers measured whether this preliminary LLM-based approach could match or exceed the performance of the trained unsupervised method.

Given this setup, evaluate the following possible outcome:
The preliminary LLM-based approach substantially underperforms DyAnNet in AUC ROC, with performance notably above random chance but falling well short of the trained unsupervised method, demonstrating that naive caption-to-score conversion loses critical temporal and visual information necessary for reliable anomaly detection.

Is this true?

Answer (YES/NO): YES